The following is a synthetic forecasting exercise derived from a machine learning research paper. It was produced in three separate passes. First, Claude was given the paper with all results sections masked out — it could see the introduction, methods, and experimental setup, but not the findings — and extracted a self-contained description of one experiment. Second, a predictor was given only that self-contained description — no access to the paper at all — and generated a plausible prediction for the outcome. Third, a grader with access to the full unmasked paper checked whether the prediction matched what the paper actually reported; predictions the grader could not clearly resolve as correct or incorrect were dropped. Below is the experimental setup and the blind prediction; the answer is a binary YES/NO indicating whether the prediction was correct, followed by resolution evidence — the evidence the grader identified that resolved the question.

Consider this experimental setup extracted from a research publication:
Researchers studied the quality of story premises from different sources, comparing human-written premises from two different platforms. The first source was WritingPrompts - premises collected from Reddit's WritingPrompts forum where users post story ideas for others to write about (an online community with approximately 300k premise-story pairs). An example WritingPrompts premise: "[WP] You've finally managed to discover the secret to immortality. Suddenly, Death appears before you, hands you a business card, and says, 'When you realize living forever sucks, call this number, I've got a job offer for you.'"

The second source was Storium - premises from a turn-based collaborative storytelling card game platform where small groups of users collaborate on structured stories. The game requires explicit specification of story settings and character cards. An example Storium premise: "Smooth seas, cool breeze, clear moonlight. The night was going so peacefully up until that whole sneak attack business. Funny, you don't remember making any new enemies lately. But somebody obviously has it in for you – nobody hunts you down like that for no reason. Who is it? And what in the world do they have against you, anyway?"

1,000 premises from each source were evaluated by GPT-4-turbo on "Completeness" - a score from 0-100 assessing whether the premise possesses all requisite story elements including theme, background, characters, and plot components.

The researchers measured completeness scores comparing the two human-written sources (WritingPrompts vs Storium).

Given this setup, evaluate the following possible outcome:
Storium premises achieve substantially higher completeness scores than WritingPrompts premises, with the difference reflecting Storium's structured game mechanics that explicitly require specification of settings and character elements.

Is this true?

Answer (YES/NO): YES